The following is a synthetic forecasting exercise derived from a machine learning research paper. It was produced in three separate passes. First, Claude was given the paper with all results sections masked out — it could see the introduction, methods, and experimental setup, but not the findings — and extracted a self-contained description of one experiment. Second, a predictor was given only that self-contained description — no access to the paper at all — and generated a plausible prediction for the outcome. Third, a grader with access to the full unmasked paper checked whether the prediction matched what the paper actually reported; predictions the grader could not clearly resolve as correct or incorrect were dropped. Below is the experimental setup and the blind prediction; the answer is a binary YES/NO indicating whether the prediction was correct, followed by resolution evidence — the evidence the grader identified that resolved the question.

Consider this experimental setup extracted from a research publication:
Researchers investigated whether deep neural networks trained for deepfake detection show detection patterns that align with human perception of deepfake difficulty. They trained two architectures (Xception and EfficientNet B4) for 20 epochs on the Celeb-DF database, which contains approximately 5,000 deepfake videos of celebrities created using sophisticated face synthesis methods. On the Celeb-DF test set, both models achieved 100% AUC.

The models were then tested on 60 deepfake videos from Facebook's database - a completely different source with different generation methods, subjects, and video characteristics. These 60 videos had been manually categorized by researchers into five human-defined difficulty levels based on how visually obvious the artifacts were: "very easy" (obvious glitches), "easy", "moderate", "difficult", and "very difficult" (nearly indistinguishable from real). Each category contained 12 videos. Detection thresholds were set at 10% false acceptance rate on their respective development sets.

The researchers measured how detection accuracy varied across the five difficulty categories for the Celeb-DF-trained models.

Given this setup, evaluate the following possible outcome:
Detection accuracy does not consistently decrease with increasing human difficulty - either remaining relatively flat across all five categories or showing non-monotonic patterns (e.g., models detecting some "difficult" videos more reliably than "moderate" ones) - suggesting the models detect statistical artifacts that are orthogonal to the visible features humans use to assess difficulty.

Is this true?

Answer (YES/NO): YES